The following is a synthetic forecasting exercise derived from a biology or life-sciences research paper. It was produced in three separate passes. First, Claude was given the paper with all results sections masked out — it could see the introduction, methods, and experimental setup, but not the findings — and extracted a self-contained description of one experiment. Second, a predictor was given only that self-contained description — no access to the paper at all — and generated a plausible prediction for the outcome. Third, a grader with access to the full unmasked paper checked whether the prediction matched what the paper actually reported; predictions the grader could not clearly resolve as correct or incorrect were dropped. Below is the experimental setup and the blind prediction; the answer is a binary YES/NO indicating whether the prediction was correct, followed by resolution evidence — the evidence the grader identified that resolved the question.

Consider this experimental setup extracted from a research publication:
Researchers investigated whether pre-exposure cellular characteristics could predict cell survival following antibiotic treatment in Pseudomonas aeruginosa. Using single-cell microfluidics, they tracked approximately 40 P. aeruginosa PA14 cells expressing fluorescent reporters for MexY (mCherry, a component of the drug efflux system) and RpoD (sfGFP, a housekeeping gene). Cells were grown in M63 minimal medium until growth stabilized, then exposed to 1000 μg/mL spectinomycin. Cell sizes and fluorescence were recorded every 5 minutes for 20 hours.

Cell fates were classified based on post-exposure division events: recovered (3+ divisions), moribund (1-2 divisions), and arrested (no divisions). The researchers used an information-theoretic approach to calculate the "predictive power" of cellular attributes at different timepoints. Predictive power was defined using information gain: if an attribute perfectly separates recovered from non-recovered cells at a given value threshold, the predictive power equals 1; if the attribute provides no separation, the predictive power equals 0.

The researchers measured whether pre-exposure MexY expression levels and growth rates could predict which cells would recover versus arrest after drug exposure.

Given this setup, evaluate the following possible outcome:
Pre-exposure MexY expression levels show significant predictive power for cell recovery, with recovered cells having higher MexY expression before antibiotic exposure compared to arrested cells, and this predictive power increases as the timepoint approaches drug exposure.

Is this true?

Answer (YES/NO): NO